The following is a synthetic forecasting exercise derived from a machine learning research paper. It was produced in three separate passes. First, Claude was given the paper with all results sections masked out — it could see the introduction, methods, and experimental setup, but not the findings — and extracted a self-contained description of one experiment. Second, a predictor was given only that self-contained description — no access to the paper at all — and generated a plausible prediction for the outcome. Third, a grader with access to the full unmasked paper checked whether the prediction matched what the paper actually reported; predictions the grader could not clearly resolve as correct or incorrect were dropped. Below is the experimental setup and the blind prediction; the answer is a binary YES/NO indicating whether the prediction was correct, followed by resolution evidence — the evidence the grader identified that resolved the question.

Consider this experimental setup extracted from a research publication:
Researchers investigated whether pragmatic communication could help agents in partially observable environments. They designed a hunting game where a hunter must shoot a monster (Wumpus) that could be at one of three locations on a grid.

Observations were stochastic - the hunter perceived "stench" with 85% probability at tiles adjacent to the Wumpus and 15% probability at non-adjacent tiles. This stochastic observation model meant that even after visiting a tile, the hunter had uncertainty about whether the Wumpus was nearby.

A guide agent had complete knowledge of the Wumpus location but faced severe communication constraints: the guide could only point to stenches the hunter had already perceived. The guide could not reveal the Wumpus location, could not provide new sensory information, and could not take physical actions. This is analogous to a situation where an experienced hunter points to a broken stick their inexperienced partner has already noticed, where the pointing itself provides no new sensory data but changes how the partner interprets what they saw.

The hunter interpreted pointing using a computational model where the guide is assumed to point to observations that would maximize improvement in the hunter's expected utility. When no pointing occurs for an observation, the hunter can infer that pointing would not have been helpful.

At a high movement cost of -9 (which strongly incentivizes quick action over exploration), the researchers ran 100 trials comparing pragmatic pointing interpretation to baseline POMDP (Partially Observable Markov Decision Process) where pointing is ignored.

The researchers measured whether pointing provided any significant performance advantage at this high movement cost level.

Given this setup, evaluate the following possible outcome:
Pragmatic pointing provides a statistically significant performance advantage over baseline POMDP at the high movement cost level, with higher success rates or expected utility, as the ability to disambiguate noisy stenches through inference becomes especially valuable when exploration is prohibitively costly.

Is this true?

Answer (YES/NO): NO